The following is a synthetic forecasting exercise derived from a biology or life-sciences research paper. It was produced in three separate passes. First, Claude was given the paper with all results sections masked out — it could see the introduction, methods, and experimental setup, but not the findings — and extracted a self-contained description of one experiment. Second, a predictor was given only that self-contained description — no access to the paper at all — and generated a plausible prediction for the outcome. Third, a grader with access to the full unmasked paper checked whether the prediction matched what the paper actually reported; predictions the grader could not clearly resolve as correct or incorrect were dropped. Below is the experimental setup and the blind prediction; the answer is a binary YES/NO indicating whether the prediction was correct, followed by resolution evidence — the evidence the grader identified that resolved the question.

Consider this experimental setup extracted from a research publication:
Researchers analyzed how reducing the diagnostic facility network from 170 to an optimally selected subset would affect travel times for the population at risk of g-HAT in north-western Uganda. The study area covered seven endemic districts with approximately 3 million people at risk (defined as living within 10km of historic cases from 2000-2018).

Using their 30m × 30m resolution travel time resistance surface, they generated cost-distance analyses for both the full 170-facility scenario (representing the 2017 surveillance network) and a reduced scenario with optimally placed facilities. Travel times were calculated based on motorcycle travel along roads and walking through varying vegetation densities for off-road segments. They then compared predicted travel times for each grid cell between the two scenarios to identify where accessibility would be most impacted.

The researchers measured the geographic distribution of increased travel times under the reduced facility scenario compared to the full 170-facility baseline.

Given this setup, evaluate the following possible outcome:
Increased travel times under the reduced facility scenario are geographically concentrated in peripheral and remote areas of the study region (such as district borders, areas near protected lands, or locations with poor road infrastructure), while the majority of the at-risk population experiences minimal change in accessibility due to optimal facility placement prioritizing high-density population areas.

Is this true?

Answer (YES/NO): YES